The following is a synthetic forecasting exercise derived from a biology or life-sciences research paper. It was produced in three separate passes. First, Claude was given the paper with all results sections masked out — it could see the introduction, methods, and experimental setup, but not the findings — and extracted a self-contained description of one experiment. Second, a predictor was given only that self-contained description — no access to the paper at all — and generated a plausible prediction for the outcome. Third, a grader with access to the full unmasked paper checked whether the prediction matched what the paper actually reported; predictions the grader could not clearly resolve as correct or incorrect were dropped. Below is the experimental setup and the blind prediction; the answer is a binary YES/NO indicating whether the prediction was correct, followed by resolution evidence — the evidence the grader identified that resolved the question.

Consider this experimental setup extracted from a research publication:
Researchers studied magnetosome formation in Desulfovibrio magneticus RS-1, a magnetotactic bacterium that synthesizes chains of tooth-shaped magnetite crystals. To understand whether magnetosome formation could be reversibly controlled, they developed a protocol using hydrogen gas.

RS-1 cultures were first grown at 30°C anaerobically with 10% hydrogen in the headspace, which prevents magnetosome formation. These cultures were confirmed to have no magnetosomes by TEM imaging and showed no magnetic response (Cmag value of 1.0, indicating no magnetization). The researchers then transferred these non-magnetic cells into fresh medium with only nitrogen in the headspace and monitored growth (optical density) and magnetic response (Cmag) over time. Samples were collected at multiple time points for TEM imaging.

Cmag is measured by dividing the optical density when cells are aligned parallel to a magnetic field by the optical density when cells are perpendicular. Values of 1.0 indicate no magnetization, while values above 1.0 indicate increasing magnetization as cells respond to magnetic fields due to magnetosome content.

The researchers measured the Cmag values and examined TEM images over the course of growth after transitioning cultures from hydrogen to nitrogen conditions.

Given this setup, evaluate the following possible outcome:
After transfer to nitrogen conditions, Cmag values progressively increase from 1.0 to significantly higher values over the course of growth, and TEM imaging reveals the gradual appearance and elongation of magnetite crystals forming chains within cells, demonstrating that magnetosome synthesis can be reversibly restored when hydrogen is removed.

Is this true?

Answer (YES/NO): YES